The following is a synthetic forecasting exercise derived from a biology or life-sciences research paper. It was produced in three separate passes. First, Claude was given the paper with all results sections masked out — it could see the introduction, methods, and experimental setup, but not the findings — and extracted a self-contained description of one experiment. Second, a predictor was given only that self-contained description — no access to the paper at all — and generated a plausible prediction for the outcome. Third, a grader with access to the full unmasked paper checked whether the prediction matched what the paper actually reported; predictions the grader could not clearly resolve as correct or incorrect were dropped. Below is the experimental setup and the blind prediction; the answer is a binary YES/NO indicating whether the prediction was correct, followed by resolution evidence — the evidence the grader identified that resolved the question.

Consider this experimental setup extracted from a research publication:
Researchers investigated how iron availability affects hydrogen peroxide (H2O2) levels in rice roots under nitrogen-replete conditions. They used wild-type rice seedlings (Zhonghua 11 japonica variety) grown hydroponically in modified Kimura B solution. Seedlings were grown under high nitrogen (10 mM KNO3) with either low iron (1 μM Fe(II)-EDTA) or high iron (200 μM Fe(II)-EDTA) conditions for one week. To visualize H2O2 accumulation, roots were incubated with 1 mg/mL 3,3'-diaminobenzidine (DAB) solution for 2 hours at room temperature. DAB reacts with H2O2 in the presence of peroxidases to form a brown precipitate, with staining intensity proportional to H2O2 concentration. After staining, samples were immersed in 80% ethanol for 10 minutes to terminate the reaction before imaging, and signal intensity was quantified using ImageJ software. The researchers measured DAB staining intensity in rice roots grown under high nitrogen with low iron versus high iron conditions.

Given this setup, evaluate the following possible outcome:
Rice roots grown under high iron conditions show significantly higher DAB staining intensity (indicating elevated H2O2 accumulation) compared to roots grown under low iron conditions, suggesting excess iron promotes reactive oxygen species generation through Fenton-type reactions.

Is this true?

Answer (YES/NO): NO